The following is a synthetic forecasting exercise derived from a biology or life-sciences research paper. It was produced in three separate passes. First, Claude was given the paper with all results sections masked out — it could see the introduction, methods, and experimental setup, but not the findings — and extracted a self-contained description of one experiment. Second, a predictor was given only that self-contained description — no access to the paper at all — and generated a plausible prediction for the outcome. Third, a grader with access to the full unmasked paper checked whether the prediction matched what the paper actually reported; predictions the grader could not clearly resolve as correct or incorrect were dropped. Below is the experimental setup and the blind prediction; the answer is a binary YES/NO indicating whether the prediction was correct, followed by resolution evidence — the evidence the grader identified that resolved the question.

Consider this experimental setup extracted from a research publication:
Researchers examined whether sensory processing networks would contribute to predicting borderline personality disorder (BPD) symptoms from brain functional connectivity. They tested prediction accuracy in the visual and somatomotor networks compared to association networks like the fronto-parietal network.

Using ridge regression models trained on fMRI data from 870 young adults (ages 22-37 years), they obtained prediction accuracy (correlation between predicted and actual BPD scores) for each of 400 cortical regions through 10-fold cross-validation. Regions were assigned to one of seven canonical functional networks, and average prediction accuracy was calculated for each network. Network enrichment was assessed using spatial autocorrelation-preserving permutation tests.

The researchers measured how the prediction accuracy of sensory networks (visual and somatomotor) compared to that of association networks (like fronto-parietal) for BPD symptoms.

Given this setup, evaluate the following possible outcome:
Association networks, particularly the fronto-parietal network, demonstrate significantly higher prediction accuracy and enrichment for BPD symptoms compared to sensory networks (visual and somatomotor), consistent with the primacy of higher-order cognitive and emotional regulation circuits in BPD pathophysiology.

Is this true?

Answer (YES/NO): YES